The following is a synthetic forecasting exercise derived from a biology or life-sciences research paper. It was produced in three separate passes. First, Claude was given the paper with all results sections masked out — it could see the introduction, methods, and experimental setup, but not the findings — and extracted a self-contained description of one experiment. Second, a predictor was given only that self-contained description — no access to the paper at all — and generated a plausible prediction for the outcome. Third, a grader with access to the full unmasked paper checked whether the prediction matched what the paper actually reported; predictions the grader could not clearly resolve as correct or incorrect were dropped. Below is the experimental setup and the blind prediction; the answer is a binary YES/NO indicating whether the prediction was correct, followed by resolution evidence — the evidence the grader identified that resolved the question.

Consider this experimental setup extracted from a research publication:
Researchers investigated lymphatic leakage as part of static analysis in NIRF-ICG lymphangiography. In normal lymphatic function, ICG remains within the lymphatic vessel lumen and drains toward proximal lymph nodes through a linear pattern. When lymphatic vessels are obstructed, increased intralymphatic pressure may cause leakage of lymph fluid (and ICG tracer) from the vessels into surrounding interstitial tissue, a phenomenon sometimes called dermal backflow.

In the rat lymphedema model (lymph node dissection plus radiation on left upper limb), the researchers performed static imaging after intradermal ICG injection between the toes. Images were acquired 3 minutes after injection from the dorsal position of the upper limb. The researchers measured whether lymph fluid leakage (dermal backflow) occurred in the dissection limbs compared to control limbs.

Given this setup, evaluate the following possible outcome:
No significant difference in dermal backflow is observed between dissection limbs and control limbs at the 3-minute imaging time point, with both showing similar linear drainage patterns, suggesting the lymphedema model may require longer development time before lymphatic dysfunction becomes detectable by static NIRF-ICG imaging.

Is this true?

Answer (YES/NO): NO